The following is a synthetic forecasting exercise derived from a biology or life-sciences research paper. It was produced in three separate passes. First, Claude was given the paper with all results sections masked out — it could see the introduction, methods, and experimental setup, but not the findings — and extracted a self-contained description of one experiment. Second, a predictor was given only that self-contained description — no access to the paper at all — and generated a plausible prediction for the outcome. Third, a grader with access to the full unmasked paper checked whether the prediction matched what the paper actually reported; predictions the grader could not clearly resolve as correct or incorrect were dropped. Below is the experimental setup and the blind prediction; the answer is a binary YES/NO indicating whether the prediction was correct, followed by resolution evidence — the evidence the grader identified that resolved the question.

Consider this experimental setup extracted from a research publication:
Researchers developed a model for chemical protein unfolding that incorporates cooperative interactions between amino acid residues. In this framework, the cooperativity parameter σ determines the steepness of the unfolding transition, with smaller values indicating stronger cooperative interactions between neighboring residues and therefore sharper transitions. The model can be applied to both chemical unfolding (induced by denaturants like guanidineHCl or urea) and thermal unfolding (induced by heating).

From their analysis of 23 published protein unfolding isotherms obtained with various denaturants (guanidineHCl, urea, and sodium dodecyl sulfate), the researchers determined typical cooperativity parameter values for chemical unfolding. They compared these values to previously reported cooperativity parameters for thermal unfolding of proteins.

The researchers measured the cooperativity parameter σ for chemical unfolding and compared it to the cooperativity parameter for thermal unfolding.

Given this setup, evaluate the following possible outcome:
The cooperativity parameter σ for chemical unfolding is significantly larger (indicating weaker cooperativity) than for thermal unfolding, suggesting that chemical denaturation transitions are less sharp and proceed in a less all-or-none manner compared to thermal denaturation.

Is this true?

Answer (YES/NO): YES